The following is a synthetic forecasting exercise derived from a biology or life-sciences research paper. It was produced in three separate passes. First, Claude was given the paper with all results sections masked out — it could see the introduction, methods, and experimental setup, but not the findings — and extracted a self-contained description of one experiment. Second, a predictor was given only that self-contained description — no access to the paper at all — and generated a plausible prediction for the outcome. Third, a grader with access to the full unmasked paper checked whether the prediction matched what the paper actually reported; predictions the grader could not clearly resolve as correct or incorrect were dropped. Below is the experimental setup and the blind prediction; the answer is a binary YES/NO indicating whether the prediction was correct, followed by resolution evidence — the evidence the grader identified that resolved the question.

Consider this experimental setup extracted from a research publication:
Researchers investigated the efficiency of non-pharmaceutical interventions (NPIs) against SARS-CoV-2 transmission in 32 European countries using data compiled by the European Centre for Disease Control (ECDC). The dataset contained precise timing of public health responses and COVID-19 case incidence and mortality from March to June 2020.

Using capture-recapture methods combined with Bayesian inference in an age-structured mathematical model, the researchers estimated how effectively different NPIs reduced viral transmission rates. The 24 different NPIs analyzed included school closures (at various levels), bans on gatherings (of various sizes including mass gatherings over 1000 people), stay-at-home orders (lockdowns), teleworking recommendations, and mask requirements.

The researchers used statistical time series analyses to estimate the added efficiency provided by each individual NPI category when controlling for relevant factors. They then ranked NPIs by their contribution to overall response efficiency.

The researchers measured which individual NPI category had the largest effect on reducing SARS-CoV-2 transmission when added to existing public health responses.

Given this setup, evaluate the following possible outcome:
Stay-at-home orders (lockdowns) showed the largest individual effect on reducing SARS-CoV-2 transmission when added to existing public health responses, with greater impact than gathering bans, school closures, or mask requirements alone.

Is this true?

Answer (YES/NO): NO